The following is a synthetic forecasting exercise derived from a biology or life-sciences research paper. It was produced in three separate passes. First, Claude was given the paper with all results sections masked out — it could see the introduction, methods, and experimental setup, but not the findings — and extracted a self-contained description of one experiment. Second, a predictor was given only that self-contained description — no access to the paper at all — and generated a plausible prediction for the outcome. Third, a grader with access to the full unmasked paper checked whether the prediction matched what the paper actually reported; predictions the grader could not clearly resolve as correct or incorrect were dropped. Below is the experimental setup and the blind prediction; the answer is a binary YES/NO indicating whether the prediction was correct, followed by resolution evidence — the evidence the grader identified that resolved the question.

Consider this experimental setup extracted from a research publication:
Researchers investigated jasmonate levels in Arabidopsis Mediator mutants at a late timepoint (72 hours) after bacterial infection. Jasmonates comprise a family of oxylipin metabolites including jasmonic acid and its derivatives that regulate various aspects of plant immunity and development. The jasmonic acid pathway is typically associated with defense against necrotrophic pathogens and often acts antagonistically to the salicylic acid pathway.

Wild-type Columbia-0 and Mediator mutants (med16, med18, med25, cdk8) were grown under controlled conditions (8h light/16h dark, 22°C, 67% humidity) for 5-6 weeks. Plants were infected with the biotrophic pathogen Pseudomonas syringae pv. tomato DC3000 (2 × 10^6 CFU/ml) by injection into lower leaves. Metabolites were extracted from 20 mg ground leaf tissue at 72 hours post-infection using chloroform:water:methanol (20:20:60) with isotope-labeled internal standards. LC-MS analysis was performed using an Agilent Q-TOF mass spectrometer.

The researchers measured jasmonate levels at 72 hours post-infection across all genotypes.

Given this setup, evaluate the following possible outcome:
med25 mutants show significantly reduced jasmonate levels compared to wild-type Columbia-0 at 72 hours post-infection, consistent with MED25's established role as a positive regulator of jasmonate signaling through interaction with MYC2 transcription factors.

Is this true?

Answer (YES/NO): YES